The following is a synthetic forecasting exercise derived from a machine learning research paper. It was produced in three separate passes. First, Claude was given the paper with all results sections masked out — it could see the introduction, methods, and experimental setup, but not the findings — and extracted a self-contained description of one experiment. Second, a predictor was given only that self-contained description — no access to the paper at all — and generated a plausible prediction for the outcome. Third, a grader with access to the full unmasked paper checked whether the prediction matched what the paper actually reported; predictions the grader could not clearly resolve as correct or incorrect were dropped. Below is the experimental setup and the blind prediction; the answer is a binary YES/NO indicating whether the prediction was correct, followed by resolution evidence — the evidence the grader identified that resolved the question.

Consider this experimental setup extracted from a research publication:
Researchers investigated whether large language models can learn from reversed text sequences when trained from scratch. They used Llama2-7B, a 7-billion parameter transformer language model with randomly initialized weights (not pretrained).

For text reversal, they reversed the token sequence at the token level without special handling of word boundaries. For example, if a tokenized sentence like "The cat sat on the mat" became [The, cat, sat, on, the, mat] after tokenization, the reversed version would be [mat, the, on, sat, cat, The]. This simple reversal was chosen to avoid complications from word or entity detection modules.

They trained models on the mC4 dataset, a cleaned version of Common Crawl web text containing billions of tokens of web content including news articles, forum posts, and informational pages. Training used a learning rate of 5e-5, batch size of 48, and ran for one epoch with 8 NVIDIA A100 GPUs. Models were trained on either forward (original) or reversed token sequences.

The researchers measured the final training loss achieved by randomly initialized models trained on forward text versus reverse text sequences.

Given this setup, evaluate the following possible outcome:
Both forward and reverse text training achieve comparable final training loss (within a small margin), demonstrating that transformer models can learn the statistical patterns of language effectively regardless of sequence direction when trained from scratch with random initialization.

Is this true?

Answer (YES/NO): YES